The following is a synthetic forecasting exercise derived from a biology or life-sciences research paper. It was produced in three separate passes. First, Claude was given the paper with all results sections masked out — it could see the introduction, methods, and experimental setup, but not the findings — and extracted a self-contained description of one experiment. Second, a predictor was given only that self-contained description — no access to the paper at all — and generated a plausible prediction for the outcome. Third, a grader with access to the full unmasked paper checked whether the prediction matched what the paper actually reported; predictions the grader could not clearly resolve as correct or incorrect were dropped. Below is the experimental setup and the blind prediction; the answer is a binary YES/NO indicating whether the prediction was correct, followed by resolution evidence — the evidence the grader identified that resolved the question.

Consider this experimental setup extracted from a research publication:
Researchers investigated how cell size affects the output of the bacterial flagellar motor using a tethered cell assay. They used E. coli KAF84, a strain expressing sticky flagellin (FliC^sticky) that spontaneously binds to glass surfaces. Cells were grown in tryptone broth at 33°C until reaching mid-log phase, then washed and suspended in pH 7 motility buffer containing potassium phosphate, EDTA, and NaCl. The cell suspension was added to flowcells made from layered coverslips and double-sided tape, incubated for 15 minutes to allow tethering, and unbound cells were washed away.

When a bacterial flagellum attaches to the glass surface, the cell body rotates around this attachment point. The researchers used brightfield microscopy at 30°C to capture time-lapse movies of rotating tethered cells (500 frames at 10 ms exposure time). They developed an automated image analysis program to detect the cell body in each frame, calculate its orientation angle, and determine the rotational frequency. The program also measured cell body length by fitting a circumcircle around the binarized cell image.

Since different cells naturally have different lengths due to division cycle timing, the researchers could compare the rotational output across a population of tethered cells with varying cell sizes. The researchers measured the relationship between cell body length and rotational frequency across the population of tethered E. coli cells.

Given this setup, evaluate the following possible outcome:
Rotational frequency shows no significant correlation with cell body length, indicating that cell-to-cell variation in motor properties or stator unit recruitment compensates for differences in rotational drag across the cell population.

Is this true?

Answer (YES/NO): NO